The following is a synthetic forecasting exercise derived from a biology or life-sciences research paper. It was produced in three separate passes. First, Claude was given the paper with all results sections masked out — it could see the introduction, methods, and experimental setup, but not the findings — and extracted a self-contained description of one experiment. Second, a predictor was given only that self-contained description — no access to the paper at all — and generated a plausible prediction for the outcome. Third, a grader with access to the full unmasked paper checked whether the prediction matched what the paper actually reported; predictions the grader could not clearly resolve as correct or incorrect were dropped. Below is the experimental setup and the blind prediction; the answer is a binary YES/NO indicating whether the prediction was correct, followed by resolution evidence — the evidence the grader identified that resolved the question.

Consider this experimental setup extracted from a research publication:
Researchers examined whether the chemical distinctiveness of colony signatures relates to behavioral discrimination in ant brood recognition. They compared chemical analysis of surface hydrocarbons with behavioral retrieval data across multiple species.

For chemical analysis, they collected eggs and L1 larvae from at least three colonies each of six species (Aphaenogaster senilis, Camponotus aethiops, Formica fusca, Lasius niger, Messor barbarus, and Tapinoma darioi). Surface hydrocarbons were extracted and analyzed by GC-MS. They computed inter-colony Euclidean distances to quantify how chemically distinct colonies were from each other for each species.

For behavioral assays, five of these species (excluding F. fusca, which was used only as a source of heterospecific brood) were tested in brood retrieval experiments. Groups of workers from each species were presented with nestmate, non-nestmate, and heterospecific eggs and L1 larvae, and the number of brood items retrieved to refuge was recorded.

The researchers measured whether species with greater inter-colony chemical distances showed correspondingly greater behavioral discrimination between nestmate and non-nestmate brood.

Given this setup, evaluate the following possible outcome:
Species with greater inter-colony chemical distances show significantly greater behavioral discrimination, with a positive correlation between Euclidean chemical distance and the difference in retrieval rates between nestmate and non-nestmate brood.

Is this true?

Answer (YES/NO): NO